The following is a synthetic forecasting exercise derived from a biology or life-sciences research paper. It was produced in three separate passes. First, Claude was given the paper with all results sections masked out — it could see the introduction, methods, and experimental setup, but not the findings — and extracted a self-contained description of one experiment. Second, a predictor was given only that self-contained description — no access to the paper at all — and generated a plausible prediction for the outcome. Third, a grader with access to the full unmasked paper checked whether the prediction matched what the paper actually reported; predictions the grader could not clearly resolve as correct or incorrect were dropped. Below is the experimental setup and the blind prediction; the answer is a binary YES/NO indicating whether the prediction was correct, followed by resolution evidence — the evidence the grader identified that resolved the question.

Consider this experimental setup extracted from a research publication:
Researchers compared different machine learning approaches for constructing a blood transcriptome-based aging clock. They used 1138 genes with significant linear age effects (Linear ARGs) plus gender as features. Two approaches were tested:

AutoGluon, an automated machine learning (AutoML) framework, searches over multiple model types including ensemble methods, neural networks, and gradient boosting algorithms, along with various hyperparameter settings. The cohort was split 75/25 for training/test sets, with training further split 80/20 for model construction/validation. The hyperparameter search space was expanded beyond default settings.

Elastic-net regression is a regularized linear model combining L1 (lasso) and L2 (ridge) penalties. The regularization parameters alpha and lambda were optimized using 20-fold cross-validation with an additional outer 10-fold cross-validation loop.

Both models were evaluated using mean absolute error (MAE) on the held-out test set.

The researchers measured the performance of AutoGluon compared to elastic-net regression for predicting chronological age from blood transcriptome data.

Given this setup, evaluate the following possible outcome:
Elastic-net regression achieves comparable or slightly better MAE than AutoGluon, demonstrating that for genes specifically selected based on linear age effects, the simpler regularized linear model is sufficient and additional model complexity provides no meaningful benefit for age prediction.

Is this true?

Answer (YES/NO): NO